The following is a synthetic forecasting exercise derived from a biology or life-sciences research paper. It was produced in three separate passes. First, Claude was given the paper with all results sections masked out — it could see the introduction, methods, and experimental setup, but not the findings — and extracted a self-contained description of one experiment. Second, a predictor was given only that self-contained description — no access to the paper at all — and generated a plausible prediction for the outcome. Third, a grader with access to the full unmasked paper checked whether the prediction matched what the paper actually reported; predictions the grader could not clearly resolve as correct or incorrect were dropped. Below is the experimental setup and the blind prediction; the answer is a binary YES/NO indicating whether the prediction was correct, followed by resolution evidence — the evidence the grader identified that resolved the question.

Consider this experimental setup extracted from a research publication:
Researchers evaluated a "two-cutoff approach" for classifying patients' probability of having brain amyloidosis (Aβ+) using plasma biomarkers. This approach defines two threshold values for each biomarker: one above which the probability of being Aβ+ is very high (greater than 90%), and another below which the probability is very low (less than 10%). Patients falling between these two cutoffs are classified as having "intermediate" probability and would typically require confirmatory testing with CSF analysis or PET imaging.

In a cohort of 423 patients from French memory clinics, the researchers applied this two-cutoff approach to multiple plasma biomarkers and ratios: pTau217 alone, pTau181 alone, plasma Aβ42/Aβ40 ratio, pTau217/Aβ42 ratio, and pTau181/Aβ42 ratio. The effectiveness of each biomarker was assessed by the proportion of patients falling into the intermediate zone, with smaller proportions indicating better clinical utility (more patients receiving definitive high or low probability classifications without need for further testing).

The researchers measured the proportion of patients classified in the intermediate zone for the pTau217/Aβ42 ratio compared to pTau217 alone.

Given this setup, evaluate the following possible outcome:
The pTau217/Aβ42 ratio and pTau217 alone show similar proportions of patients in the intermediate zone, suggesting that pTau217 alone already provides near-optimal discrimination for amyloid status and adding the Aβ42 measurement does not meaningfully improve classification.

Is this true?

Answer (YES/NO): NO